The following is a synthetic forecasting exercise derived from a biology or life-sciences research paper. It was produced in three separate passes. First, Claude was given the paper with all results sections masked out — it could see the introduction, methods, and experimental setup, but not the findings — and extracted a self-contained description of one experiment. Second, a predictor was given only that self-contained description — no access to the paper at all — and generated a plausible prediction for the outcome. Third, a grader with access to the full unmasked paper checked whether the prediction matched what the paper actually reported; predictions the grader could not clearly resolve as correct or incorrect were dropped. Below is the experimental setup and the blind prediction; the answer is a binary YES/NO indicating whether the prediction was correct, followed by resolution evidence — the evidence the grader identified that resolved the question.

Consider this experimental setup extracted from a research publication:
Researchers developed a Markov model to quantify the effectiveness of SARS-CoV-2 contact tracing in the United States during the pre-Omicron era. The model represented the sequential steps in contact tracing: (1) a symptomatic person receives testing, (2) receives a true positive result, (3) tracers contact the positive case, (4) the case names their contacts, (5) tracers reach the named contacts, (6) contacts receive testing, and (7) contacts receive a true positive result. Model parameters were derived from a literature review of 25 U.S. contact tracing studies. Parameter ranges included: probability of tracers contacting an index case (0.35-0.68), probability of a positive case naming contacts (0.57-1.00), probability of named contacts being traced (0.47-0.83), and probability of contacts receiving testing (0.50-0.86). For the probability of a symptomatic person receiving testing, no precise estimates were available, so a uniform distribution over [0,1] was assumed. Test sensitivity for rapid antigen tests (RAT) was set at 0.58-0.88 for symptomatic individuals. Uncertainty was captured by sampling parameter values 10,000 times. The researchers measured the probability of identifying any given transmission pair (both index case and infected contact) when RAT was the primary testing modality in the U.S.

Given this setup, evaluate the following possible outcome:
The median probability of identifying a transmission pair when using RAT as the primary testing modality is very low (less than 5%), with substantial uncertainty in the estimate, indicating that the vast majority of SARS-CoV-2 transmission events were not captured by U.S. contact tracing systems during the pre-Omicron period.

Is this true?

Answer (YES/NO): NO